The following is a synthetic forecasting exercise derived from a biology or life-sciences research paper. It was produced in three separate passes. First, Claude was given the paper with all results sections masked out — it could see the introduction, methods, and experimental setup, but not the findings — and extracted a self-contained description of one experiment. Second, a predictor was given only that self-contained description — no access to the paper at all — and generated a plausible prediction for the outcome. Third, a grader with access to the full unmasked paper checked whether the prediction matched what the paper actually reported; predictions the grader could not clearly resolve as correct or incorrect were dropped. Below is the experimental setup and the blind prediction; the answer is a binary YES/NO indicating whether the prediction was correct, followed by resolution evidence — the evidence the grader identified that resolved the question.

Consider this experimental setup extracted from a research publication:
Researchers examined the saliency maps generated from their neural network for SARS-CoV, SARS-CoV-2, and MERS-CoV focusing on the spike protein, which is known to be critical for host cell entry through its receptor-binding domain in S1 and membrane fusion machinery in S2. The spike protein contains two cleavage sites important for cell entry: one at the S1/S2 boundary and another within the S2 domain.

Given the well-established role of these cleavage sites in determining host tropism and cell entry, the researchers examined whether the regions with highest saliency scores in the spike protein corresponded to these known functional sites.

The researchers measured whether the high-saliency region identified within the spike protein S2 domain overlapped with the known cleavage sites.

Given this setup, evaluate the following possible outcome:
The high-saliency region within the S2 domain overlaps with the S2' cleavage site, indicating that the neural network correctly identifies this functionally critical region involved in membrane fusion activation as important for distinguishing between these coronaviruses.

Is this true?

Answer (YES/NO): NO